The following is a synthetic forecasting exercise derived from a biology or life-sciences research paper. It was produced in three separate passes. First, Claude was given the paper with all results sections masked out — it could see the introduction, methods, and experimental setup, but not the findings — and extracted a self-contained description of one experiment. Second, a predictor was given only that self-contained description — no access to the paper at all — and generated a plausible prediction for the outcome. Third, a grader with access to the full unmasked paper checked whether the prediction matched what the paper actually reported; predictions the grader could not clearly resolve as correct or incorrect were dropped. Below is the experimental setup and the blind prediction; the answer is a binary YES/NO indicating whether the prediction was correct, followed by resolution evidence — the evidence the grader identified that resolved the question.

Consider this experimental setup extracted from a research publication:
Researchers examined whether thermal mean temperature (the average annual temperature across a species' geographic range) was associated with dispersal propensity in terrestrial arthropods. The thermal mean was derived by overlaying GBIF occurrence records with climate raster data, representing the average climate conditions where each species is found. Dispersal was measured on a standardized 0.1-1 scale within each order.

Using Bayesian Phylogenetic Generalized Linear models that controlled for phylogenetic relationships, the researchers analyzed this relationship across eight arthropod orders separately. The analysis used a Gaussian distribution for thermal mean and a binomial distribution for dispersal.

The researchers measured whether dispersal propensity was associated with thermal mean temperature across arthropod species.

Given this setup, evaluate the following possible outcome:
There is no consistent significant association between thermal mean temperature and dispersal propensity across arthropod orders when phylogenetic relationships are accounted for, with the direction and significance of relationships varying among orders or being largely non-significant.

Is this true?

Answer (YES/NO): NO